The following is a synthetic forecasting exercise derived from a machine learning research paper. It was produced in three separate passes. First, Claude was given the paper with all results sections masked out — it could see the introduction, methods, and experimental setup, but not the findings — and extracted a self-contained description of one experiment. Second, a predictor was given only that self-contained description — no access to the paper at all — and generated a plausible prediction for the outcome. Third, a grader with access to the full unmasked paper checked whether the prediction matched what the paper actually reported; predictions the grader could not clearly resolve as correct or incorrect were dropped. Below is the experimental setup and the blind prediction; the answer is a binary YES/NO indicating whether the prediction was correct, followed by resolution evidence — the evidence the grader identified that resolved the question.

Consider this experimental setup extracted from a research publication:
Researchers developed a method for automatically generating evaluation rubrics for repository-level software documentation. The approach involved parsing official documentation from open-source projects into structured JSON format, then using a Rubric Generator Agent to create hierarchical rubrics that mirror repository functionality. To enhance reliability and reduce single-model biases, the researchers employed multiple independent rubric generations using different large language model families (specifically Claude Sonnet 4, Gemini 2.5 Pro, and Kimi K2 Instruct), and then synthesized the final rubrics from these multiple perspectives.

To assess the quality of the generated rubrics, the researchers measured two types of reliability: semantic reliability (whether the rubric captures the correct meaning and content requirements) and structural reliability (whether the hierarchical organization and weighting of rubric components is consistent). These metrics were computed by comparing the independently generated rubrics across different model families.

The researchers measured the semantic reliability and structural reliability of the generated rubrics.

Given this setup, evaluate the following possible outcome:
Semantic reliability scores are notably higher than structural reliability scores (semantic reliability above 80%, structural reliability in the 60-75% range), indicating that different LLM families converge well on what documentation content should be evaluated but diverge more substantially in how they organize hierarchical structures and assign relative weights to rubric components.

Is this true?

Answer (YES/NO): NO